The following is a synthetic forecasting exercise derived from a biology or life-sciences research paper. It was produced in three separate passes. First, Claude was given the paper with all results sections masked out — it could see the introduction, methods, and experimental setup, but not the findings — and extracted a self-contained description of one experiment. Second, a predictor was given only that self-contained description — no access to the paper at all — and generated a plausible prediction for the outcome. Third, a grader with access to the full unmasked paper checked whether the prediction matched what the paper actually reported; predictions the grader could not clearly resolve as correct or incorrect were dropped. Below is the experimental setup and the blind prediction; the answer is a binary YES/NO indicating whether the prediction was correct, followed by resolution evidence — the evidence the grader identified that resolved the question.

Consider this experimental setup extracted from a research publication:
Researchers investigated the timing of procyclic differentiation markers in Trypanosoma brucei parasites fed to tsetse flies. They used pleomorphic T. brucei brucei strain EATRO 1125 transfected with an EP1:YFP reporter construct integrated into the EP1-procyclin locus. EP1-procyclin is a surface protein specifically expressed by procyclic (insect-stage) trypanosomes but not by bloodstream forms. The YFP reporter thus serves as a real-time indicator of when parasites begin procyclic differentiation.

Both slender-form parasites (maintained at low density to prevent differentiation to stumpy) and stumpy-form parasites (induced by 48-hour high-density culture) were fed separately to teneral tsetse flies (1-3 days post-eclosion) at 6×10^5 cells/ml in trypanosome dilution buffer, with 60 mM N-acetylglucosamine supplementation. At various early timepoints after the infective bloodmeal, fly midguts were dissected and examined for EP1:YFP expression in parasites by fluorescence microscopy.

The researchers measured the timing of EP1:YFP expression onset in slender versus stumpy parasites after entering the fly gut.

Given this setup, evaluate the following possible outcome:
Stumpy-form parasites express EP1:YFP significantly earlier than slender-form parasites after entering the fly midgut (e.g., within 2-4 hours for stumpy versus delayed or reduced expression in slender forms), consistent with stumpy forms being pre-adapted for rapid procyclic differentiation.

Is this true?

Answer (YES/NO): YES